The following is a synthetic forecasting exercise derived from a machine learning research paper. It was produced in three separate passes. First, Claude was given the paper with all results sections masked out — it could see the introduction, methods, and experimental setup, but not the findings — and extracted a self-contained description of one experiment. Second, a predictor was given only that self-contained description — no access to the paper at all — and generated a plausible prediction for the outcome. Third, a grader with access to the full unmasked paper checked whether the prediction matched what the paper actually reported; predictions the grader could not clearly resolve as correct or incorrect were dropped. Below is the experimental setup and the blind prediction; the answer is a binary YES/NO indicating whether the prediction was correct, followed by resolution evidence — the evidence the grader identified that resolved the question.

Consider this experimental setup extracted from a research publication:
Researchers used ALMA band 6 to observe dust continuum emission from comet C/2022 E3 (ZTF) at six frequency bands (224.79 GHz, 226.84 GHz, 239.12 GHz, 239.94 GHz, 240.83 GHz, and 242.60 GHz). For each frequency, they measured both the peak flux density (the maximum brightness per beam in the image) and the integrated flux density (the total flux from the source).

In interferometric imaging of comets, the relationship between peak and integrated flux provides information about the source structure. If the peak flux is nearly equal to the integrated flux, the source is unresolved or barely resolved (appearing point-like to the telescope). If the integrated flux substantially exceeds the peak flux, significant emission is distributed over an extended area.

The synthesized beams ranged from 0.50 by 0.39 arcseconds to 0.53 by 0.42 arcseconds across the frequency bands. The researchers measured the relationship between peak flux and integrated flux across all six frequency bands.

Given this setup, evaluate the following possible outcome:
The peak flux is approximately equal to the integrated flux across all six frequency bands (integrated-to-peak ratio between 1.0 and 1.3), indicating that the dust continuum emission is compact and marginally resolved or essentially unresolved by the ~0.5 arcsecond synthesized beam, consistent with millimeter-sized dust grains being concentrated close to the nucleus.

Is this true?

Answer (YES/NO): YES